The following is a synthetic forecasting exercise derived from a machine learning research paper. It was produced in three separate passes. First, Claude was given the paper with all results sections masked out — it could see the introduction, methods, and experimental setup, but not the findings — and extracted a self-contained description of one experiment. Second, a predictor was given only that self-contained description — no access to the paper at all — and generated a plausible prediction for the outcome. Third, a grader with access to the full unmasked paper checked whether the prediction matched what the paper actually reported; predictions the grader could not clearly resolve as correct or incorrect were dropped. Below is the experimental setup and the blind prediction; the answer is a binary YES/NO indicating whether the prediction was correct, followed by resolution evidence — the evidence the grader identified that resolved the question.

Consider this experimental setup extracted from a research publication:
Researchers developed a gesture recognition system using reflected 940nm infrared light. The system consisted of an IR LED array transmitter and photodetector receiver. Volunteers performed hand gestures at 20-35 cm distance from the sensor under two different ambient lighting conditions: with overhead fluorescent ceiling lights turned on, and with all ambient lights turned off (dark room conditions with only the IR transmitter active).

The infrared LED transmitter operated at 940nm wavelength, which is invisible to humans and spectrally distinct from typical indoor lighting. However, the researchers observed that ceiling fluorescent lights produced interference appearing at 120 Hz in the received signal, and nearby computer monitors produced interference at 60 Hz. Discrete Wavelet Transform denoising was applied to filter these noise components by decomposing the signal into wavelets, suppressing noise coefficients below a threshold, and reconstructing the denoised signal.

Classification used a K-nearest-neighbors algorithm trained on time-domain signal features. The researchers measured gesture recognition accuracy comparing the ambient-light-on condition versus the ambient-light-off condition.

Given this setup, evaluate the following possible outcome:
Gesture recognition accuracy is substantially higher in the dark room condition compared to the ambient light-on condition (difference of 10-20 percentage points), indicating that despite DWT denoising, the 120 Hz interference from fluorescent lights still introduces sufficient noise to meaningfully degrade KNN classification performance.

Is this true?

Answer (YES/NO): NO